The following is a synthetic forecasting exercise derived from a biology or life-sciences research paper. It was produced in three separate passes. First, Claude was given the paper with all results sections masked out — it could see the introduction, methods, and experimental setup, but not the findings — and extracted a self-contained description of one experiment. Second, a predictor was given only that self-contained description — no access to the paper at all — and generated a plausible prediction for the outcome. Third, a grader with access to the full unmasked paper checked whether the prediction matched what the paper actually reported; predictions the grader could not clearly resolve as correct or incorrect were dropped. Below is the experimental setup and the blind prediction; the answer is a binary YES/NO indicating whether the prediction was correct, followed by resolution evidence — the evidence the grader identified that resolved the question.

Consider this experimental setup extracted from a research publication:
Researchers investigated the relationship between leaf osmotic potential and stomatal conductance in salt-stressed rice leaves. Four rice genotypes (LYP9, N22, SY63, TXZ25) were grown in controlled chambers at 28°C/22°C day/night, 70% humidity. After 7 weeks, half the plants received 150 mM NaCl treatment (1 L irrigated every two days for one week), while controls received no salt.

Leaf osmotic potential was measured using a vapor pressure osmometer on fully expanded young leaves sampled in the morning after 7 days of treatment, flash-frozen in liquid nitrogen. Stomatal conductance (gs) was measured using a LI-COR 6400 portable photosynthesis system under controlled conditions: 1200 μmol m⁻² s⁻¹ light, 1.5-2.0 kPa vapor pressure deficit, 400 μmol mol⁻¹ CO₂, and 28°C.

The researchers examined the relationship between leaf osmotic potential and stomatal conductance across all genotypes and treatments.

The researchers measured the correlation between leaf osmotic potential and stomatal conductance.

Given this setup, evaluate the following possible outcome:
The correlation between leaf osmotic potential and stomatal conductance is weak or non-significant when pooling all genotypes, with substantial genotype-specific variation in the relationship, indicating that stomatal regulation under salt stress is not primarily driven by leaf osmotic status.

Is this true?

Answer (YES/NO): NO